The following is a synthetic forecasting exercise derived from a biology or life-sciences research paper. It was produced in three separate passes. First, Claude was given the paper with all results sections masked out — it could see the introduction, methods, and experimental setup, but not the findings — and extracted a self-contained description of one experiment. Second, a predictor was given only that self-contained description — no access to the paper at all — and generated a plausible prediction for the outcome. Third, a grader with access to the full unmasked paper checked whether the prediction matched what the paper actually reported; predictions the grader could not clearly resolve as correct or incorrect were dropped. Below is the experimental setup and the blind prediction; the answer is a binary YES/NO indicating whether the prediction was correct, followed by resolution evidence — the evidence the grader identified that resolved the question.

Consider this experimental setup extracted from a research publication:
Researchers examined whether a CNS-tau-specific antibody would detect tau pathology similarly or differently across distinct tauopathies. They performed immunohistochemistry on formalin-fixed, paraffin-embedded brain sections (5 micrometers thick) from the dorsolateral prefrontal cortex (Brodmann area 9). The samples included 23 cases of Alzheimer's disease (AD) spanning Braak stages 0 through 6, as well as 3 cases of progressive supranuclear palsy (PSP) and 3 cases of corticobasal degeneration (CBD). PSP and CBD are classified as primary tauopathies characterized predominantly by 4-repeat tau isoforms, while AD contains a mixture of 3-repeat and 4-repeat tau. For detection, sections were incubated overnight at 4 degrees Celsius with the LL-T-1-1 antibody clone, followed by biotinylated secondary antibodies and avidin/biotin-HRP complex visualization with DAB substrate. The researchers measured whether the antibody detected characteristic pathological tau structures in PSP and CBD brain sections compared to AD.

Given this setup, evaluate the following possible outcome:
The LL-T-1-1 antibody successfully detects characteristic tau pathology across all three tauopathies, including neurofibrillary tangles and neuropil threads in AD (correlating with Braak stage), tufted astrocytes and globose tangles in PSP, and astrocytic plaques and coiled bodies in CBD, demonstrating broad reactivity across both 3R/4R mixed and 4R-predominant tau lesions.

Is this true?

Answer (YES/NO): YES